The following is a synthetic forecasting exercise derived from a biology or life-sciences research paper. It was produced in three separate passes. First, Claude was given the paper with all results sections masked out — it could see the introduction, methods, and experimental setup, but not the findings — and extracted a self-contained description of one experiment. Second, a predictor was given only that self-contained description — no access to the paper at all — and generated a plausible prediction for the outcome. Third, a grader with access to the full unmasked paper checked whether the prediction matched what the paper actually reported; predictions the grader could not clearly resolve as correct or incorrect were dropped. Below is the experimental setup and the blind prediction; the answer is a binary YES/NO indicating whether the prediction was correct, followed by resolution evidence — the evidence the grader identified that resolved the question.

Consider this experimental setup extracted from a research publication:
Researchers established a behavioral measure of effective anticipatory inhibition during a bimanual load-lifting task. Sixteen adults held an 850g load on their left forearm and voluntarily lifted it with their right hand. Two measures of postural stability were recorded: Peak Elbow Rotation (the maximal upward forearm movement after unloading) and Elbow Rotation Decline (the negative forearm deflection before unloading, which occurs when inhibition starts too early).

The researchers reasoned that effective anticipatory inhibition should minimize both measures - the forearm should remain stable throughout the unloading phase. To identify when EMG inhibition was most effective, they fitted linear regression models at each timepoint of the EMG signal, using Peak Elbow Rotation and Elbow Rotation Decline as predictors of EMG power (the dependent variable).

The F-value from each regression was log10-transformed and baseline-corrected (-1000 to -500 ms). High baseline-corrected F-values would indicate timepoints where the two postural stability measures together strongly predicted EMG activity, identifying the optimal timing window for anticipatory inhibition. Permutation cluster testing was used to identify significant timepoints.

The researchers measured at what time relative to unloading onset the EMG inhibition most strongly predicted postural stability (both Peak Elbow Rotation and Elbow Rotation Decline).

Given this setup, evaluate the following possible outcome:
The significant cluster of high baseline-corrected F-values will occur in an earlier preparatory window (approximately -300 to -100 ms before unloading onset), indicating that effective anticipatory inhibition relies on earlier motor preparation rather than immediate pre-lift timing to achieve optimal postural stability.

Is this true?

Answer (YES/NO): NO